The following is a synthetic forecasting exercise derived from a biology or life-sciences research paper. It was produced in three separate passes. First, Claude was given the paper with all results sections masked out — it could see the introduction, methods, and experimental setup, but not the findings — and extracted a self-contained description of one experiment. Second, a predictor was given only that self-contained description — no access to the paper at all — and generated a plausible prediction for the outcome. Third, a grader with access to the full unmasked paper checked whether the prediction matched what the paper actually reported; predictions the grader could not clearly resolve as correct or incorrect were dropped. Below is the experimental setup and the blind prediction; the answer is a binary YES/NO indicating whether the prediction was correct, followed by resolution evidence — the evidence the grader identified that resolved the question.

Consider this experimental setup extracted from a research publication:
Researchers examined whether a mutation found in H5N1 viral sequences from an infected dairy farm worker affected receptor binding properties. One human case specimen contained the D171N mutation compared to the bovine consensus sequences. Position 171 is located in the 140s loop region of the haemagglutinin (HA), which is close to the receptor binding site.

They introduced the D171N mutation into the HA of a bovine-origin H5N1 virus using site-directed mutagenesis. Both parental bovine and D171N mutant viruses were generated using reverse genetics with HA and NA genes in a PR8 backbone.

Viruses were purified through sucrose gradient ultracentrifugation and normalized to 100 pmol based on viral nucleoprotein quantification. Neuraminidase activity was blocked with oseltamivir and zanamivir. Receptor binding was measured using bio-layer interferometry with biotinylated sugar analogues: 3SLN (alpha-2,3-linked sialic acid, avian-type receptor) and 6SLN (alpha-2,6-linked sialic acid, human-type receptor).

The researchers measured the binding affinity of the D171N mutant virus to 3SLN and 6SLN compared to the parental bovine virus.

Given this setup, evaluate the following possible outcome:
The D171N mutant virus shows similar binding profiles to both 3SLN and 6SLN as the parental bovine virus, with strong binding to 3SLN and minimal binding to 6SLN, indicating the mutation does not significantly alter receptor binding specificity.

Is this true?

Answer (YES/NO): NO